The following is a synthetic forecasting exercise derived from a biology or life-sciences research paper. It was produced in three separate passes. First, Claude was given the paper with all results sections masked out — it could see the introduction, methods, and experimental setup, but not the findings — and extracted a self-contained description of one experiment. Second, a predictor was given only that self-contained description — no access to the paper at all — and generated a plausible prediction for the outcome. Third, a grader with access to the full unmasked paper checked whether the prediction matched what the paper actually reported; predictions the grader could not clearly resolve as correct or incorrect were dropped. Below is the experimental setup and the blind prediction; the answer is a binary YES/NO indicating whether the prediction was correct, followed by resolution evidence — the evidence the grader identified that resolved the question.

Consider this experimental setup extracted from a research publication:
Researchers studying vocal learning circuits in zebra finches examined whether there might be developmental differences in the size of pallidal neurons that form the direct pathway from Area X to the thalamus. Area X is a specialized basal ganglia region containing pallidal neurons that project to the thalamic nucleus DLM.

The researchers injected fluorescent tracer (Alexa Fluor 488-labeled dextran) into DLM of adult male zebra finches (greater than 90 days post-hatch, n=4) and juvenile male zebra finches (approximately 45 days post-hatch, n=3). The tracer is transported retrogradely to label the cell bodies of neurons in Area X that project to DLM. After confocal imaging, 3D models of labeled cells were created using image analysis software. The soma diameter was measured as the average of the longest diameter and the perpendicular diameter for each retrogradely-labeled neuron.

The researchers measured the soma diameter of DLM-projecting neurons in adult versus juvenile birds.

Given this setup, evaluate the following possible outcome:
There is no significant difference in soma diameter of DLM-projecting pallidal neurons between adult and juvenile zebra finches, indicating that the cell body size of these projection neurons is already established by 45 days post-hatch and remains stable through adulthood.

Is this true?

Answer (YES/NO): YES